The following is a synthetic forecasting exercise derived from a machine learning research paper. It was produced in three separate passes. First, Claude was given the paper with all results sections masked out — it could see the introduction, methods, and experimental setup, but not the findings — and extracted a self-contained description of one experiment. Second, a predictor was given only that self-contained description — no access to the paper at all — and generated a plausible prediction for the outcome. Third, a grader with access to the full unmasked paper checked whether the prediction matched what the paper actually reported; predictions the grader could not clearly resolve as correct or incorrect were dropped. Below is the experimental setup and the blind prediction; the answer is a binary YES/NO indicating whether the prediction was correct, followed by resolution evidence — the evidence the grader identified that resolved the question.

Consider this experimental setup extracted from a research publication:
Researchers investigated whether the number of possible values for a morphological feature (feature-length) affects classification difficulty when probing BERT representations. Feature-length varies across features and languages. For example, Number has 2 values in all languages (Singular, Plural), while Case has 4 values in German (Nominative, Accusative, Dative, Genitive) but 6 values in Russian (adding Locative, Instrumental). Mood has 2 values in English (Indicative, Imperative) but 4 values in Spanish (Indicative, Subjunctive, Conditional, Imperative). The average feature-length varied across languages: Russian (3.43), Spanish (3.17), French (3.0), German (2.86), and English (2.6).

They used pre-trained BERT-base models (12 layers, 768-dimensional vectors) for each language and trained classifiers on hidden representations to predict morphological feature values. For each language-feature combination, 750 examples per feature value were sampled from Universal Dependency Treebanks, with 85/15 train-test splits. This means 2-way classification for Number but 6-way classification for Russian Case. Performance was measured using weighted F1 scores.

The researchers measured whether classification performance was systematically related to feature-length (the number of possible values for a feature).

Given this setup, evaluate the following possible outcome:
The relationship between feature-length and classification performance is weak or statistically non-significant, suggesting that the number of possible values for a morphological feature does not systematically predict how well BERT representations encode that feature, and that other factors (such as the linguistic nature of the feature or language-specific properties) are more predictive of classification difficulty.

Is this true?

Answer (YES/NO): NO